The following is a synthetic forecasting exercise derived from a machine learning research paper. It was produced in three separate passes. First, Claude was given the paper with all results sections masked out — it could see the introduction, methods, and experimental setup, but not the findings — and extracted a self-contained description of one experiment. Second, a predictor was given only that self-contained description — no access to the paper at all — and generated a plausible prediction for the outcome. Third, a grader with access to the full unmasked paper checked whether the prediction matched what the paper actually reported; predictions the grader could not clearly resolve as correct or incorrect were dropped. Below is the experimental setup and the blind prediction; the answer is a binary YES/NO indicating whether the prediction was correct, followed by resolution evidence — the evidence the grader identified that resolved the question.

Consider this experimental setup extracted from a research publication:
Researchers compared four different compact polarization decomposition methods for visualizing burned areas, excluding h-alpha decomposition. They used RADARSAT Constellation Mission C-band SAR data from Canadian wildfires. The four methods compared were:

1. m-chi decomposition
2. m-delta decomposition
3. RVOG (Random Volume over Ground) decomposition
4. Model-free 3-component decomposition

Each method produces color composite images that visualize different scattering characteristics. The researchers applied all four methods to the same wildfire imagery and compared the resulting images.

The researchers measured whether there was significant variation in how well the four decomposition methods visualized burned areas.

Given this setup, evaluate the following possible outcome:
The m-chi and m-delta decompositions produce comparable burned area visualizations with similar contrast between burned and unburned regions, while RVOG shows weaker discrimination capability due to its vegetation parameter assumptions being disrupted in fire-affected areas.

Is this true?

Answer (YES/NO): NO